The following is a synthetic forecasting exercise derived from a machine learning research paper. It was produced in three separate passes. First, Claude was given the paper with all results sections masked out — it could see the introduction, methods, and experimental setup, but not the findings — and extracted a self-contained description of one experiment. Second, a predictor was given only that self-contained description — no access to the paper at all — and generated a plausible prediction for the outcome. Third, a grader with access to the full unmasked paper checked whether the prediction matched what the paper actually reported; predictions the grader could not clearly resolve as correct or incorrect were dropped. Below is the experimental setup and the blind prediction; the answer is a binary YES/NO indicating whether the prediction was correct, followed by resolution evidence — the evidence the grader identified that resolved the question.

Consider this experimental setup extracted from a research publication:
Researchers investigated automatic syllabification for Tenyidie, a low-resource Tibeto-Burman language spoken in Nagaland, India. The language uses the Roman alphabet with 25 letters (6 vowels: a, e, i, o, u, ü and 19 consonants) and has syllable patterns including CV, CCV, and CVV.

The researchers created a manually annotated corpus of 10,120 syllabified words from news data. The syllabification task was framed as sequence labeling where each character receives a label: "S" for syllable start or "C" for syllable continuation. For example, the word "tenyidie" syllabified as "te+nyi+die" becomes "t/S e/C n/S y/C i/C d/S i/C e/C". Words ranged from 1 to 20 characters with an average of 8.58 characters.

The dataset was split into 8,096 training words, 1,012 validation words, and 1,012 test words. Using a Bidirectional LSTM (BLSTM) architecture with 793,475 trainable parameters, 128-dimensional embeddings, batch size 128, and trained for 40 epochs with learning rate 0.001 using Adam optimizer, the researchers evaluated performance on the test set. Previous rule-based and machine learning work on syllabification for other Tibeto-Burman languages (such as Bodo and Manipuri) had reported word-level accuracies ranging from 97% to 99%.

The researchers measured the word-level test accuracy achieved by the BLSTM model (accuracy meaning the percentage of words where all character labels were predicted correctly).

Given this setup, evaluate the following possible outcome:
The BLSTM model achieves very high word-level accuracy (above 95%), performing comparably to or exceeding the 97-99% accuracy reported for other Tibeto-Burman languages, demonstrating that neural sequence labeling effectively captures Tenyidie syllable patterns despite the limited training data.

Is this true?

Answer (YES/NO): YES